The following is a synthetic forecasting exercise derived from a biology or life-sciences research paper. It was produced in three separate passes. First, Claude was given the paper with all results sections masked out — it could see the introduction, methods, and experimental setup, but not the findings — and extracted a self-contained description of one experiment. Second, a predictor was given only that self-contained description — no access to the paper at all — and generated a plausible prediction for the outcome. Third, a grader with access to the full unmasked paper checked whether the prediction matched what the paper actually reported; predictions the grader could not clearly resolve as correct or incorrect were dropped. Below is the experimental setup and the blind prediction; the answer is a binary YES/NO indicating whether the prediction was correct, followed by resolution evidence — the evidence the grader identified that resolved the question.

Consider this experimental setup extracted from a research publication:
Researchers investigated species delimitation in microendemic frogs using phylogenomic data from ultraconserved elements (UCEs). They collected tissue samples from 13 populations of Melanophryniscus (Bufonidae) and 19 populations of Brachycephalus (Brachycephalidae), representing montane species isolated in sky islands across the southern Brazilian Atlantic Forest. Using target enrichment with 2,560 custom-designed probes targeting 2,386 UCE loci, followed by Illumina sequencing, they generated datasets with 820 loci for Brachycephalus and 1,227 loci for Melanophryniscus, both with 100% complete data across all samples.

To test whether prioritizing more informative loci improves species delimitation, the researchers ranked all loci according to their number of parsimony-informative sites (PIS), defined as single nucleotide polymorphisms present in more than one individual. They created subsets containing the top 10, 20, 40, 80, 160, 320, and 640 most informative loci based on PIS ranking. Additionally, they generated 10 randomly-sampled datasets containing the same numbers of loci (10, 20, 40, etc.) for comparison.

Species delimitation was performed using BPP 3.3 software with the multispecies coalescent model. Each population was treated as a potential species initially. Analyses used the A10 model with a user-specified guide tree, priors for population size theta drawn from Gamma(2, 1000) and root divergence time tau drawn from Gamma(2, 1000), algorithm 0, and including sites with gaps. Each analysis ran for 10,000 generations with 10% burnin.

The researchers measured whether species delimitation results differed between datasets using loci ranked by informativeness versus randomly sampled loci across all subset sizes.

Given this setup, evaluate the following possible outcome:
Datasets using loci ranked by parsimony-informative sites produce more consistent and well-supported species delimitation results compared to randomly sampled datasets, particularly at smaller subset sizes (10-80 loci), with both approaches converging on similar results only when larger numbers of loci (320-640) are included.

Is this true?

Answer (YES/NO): NO